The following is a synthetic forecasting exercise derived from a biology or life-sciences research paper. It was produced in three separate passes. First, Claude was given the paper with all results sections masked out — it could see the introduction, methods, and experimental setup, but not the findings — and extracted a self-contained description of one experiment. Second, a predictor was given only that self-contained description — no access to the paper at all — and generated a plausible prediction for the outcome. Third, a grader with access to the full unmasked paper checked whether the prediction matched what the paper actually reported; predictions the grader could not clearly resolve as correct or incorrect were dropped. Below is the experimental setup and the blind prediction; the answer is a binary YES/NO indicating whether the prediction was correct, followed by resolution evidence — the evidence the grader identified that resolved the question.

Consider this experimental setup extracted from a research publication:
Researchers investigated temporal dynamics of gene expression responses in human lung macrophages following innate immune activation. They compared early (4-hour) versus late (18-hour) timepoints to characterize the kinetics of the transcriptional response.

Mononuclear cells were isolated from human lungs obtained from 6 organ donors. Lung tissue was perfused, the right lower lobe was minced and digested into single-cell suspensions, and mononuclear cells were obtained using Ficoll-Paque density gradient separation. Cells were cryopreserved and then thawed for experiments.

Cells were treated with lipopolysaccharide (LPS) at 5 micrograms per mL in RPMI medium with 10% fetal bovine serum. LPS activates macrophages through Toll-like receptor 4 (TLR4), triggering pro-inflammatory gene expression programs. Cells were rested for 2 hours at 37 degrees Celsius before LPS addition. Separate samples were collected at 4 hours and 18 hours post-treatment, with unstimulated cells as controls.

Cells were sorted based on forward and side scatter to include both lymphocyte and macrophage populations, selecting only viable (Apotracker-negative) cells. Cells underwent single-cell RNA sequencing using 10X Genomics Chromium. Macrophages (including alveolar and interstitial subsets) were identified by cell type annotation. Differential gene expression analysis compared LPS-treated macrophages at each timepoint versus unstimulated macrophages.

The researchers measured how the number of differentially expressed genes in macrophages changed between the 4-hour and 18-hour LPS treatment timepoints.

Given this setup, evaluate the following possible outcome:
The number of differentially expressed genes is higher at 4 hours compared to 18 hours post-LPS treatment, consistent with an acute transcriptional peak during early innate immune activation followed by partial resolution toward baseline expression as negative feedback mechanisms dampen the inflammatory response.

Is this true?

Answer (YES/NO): YES